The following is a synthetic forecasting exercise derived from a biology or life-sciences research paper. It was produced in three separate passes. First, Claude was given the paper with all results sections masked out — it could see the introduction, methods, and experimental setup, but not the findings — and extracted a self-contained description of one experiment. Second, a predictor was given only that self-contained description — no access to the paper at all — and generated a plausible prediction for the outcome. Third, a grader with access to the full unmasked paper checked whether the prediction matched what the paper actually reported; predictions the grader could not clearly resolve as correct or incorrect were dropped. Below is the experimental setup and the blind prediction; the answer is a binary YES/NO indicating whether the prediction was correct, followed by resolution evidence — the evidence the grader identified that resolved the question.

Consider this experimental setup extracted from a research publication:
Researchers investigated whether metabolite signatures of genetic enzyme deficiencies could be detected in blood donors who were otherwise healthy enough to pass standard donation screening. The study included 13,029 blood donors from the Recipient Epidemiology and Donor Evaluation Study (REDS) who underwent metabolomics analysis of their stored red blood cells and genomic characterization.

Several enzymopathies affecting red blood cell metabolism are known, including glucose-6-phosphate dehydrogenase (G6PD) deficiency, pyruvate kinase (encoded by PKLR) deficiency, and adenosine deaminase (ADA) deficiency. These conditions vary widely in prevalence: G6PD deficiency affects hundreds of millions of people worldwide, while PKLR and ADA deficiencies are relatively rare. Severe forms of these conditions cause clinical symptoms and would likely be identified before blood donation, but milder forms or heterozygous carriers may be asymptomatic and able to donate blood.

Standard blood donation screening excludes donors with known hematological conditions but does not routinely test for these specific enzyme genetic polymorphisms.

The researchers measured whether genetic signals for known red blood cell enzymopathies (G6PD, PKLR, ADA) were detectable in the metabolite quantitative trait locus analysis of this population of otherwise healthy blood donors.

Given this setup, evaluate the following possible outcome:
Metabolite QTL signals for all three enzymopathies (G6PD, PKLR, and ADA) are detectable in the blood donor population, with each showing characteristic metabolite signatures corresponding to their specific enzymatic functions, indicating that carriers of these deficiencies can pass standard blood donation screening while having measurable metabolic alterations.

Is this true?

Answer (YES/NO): YES